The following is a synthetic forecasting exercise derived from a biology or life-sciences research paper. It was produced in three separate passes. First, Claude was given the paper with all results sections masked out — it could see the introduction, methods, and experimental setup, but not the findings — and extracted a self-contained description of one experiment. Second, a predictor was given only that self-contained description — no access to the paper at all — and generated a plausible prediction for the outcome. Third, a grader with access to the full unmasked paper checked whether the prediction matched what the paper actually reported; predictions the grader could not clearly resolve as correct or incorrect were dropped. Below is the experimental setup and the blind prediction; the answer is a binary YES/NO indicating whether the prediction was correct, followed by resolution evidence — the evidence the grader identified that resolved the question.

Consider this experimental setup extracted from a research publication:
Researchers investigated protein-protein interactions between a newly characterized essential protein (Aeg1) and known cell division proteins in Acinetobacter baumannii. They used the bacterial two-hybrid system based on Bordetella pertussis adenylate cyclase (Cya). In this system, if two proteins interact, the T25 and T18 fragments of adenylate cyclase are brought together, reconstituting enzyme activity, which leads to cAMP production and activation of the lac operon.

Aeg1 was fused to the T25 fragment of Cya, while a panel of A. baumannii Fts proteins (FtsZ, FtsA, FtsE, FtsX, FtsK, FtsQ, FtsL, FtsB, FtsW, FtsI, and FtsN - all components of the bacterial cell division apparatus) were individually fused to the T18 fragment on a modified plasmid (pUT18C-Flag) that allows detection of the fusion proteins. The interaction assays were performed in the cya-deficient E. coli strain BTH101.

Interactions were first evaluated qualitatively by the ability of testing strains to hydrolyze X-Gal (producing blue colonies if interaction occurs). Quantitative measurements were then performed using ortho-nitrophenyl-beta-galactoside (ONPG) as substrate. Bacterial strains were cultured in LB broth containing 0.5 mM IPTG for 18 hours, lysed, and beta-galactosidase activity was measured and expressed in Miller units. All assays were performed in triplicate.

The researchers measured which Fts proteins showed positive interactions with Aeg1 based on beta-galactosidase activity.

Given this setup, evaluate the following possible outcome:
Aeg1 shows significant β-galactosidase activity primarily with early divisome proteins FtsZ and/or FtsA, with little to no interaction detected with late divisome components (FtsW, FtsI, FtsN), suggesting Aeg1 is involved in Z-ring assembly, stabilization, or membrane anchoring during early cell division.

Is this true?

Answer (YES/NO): NO